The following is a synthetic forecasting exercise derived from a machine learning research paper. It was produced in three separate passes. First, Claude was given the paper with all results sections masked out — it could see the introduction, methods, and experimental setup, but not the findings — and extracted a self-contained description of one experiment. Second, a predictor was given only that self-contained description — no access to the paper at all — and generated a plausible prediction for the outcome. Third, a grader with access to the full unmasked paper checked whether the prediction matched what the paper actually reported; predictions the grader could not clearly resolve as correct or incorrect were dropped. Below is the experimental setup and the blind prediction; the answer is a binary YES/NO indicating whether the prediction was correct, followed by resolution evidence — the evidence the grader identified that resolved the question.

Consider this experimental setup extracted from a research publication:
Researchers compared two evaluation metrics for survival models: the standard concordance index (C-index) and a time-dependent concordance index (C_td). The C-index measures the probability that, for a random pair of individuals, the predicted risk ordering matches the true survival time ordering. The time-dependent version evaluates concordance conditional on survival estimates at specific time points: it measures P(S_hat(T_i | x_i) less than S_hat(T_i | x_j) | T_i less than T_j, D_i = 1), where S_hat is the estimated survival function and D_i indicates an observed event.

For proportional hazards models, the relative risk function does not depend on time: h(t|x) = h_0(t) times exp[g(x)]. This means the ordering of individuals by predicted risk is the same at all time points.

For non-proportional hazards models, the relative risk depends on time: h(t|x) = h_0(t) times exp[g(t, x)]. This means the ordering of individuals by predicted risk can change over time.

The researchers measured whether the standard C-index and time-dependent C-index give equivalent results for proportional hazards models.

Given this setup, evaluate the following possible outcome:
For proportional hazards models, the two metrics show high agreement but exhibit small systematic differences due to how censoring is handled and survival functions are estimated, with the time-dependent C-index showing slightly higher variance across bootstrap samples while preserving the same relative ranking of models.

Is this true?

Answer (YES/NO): NO